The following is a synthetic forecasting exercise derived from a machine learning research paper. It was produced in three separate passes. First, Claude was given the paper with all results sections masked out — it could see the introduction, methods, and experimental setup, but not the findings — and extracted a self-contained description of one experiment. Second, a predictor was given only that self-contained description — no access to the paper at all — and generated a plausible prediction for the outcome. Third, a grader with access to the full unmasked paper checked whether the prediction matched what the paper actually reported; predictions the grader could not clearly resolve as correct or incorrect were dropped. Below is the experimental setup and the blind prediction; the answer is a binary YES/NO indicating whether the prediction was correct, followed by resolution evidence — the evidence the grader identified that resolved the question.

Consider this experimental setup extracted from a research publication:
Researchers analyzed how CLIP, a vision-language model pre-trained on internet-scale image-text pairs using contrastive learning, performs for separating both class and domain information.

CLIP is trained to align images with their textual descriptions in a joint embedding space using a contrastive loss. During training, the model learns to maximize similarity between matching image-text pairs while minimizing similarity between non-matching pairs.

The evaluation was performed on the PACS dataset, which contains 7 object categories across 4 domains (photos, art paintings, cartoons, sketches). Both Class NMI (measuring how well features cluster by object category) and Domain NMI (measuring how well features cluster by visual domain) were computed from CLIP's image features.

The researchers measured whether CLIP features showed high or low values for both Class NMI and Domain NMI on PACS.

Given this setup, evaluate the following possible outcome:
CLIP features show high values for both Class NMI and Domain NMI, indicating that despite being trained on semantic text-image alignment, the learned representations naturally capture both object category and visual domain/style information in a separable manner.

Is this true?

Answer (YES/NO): NO